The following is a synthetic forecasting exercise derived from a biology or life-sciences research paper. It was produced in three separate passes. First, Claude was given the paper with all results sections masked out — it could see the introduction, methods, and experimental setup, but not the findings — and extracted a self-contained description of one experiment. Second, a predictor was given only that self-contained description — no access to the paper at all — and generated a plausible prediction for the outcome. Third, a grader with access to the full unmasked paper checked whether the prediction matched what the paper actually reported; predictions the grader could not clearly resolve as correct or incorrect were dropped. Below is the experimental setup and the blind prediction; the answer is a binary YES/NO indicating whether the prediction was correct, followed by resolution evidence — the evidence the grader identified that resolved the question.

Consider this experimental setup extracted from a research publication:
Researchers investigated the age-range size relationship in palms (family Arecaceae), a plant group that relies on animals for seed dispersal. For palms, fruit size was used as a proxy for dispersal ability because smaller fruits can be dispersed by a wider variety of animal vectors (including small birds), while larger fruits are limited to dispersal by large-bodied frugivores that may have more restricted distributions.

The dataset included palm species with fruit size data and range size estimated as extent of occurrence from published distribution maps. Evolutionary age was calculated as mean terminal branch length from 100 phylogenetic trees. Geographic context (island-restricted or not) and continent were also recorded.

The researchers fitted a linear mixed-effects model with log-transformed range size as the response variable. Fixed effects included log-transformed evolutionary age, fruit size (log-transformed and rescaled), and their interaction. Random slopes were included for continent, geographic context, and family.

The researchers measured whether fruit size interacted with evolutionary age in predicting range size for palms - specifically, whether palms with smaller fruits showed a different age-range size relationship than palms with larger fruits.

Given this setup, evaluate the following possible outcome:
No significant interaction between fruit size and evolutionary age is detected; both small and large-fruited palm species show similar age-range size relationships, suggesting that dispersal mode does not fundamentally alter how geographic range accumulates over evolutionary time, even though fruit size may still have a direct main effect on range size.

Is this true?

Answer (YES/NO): NO